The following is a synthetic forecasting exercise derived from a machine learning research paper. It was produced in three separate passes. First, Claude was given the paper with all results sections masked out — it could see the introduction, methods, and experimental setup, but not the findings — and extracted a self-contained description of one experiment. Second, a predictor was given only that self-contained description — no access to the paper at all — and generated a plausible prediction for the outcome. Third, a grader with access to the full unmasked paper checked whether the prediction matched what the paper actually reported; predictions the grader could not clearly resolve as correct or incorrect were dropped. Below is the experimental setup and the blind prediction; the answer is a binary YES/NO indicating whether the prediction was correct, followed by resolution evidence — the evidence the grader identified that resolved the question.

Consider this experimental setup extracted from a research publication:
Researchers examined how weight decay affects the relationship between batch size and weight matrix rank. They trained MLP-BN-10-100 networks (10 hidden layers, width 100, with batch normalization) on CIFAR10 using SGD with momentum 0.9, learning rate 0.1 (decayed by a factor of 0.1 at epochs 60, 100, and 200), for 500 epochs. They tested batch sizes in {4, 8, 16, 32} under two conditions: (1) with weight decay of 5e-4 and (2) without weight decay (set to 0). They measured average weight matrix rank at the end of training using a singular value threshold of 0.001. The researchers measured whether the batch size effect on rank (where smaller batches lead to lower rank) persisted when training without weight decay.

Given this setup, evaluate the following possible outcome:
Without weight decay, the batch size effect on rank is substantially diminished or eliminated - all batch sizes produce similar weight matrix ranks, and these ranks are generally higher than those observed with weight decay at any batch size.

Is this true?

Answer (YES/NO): YES